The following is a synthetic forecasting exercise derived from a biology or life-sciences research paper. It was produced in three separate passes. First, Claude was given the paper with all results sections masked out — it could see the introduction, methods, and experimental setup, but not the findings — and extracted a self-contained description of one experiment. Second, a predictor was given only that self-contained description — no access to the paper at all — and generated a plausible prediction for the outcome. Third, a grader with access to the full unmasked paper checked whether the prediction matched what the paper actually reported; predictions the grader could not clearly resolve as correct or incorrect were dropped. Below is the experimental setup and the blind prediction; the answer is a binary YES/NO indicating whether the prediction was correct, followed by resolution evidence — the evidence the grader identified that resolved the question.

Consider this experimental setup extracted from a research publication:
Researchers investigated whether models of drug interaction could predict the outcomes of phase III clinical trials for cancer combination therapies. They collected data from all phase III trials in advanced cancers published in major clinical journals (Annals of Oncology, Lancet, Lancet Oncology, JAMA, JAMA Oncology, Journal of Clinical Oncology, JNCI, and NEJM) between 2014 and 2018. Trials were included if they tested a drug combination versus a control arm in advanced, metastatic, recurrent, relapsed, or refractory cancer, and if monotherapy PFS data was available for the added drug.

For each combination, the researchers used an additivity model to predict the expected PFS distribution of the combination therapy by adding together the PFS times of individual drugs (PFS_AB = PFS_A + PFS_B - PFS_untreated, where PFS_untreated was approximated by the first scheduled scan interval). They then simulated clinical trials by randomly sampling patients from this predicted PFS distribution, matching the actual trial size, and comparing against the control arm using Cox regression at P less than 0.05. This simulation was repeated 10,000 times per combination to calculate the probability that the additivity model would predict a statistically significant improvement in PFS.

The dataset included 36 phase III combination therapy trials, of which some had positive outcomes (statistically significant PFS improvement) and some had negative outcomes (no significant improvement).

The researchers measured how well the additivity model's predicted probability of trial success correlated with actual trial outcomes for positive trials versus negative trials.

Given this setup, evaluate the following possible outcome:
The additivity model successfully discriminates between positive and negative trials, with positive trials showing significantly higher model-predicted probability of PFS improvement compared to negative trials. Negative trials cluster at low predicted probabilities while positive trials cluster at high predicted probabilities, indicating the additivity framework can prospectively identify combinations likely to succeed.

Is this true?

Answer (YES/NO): YES